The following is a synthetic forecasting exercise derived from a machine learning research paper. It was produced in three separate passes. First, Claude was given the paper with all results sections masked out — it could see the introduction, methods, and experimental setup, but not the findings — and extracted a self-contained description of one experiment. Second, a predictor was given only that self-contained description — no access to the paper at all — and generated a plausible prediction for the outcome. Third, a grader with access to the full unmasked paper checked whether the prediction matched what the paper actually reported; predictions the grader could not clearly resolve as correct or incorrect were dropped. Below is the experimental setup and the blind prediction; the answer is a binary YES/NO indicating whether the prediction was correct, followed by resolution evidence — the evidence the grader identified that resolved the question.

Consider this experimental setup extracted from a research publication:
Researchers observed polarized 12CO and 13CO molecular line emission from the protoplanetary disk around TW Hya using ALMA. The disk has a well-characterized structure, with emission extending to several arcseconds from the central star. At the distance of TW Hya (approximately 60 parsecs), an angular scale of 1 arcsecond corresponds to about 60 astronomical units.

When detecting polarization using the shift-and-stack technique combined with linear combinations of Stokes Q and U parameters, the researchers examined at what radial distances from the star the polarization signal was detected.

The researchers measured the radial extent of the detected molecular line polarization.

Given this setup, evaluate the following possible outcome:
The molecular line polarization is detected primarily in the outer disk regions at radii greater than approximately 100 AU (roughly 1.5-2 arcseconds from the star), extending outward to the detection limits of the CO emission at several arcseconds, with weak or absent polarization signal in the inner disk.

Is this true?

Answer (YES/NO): NO